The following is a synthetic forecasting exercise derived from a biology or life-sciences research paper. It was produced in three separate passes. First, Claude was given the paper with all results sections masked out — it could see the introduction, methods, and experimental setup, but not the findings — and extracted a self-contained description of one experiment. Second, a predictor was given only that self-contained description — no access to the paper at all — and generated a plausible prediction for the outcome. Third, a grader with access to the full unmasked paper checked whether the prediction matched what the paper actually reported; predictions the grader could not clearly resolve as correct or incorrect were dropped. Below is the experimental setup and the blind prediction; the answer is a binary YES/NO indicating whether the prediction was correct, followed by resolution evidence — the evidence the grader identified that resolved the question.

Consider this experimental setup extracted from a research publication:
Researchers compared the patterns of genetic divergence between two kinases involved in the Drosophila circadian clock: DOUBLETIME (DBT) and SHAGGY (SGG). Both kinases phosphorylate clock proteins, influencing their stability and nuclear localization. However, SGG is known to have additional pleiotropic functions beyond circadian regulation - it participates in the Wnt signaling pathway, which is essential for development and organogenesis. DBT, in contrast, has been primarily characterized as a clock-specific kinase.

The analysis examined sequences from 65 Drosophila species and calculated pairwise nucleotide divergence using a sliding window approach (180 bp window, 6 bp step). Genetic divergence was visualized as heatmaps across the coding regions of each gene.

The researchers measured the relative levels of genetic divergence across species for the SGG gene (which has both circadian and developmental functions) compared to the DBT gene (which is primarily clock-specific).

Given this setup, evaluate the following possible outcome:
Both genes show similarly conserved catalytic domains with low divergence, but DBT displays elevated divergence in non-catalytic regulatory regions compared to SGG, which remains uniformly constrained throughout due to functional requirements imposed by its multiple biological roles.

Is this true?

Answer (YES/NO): NO